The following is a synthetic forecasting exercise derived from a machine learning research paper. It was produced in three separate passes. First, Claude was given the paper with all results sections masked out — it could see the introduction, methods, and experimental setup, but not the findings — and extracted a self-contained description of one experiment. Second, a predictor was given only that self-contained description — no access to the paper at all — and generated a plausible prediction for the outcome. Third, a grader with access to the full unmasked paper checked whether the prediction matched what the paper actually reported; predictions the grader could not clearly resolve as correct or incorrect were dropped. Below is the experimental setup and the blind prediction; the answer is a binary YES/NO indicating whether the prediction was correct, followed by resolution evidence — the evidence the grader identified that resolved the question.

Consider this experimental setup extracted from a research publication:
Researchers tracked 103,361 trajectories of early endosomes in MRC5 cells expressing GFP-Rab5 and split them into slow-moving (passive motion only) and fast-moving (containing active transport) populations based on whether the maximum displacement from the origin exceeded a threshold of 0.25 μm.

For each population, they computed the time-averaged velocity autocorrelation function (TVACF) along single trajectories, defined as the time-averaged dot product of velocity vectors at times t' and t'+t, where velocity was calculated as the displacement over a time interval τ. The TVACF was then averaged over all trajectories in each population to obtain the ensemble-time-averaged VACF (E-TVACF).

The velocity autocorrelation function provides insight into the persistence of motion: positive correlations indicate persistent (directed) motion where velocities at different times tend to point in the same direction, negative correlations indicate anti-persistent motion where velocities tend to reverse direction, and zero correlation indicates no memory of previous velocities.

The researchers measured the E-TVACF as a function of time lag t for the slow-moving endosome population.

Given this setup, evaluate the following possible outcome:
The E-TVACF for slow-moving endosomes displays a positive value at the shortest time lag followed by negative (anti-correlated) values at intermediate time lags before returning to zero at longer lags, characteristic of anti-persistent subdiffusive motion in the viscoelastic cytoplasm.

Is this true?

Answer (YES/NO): NO